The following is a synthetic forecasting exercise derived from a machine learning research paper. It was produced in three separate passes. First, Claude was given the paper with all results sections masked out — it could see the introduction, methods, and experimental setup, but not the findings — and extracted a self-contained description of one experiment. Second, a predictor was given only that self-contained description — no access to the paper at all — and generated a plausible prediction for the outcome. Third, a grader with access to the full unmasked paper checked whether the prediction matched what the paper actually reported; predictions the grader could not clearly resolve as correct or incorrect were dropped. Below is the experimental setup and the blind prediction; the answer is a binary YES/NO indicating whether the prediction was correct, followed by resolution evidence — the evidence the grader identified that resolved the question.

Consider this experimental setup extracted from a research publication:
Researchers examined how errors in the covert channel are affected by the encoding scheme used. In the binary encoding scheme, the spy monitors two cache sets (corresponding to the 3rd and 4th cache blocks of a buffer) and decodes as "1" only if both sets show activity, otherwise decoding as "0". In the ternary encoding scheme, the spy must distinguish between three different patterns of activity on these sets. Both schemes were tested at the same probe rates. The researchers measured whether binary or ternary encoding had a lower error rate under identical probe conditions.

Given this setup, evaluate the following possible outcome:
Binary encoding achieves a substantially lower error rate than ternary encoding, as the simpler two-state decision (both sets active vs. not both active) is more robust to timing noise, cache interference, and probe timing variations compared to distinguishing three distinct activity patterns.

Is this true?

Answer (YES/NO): NO